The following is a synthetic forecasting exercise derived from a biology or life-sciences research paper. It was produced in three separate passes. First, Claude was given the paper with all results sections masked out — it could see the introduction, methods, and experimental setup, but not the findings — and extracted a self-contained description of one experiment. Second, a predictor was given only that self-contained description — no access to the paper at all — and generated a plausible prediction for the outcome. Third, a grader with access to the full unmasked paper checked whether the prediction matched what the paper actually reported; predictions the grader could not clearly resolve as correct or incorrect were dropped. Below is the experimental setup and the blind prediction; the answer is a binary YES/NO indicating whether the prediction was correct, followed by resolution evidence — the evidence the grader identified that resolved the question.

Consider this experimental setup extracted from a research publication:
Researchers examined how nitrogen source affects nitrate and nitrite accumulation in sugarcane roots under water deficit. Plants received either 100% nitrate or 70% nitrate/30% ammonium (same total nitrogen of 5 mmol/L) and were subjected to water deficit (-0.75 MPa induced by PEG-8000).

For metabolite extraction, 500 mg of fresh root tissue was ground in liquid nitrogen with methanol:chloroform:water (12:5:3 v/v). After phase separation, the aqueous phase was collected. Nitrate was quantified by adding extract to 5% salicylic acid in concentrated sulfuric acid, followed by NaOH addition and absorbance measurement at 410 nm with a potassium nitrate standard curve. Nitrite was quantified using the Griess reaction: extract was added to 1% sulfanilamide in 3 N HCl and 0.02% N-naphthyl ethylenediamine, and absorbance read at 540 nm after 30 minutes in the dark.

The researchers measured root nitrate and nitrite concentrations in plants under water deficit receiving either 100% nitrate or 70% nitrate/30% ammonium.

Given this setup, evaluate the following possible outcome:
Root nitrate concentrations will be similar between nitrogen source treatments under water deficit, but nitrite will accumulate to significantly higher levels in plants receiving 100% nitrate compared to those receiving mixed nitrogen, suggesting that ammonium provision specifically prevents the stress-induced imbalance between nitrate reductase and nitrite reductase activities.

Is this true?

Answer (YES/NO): NO